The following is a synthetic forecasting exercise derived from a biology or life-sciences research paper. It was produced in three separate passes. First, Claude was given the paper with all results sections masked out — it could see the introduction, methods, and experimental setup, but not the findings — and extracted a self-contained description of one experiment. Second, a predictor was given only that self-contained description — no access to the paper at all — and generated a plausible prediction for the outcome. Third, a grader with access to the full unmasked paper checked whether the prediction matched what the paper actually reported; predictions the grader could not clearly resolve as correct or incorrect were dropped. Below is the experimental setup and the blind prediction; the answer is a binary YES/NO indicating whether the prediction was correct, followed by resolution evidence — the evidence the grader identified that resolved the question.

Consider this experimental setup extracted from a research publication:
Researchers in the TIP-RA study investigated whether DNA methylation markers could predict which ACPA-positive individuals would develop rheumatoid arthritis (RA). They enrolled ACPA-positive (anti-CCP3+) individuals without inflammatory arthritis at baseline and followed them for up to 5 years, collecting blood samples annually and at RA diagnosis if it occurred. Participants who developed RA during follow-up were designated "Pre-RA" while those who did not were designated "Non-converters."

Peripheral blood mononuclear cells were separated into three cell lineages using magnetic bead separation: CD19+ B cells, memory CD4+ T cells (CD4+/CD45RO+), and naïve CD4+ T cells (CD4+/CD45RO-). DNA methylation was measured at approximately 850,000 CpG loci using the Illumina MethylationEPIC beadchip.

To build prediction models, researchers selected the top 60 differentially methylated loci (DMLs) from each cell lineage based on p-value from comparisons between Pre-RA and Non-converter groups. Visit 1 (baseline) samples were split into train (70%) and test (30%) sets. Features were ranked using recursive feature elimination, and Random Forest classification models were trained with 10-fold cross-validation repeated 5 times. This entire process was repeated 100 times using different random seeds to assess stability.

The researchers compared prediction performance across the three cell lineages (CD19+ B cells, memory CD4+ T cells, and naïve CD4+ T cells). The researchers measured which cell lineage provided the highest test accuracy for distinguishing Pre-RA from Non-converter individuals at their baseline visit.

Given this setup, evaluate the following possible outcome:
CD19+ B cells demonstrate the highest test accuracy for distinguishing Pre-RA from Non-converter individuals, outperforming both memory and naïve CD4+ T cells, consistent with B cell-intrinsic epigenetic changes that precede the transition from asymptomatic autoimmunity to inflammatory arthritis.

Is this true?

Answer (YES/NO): NO